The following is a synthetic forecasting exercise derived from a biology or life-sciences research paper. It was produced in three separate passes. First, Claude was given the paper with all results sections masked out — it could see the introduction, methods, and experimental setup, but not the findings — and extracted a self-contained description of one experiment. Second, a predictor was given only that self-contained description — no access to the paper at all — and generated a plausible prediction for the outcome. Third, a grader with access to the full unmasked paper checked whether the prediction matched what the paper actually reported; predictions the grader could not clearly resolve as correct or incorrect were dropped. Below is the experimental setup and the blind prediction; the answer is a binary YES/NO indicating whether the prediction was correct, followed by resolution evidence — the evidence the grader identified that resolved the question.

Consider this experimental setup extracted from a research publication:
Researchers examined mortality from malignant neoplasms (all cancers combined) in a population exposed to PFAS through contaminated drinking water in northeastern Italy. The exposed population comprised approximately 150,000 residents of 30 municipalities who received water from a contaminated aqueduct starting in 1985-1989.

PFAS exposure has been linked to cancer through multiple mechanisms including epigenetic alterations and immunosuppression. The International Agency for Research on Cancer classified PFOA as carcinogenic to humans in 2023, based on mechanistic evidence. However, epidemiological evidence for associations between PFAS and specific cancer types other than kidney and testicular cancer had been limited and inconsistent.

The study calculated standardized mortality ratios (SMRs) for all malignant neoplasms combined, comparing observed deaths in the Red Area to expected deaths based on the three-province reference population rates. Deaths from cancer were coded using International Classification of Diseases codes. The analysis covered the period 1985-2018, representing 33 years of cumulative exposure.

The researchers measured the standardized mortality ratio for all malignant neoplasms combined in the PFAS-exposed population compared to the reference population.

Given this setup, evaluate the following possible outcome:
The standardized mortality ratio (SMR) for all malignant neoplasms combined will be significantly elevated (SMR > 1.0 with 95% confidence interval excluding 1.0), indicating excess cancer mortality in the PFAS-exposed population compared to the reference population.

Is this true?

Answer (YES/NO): YES